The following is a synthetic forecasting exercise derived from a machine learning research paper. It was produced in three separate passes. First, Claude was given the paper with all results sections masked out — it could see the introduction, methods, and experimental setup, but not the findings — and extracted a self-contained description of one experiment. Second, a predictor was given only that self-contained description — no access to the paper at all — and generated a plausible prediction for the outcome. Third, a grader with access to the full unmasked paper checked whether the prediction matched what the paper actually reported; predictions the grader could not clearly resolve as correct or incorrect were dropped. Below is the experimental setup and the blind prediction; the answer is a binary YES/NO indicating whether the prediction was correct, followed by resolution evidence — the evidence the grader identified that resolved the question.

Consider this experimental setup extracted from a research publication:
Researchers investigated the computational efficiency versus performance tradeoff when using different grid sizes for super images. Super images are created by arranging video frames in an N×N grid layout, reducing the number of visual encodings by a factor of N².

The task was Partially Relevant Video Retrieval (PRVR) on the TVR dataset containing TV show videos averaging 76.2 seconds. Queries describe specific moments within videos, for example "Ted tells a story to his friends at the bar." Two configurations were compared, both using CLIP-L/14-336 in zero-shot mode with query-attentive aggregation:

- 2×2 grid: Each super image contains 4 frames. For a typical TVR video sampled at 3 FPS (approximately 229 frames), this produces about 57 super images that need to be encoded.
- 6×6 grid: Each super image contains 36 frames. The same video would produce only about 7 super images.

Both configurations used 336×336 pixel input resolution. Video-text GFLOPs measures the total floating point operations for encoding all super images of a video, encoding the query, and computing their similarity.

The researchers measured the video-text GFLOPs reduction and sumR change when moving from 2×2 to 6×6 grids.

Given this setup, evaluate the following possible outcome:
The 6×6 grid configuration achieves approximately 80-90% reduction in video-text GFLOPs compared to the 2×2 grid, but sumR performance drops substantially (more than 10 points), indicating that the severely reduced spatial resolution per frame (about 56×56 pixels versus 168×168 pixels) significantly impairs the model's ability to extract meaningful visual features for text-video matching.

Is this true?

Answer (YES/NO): YES